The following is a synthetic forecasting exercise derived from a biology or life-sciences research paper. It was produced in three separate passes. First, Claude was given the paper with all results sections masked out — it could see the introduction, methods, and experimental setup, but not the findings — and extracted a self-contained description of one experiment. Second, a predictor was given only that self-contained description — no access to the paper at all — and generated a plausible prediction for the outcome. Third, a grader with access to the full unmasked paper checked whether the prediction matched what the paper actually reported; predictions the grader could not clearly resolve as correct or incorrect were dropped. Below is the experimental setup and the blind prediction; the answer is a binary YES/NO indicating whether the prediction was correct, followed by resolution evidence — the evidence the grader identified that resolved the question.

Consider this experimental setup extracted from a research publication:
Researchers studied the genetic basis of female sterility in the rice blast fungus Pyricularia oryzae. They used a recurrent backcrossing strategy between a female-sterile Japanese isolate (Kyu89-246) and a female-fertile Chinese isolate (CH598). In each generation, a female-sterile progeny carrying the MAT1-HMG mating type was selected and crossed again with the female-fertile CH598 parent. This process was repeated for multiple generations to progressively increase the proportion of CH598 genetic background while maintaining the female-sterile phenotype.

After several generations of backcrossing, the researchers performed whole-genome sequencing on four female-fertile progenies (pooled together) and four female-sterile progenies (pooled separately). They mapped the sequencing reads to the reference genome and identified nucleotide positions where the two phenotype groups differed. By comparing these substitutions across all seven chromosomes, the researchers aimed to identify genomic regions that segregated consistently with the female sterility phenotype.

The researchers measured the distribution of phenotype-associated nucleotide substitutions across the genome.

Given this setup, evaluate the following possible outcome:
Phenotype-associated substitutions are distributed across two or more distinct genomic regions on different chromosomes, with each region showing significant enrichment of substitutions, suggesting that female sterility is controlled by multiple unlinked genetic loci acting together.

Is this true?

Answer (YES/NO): NO